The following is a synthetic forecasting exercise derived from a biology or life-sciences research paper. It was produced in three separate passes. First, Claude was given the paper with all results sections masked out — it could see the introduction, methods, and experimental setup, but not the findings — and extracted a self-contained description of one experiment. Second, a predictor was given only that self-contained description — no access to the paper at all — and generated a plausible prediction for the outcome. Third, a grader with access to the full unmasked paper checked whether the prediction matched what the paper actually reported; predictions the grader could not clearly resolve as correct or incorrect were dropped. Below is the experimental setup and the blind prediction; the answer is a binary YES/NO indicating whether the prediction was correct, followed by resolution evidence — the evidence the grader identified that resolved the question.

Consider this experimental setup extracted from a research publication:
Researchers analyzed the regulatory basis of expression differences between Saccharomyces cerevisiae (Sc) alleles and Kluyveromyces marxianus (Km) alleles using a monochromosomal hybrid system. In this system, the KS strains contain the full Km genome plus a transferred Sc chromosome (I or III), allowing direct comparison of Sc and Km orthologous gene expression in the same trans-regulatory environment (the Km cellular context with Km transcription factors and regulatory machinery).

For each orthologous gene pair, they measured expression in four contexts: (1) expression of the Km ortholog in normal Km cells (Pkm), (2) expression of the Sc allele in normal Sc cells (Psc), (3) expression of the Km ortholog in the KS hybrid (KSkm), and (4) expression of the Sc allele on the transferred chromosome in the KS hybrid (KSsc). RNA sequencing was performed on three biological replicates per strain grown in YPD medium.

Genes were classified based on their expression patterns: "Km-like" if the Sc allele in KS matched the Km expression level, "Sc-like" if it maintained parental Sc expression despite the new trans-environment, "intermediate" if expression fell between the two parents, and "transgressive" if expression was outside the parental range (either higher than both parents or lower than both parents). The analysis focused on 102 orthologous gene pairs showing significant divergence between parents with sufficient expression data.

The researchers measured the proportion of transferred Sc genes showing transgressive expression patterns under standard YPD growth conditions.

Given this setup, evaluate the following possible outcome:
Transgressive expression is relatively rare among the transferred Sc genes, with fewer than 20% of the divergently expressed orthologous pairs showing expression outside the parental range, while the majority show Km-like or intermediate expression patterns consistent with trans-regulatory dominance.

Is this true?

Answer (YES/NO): NO